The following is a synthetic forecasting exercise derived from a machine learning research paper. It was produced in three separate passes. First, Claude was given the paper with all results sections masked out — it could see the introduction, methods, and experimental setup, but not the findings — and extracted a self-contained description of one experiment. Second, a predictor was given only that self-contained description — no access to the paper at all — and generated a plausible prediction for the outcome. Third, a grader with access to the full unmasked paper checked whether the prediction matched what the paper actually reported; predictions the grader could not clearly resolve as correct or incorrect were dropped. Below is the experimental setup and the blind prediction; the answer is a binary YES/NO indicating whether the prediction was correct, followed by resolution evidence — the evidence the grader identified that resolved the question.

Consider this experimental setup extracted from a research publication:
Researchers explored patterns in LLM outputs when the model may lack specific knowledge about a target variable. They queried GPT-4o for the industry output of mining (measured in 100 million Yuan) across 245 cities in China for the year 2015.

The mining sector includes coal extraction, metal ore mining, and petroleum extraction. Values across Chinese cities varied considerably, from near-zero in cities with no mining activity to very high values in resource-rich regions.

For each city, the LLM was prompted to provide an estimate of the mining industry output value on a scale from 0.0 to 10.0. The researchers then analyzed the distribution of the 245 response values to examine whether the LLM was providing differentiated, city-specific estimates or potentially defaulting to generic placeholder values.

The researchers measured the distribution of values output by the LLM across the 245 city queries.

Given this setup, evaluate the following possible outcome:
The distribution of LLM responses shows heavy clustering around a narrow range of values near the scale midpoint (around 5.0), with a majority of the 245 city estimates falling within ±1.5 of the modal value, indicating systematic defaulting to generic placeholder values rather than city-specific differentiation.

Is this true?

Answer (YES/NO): NO